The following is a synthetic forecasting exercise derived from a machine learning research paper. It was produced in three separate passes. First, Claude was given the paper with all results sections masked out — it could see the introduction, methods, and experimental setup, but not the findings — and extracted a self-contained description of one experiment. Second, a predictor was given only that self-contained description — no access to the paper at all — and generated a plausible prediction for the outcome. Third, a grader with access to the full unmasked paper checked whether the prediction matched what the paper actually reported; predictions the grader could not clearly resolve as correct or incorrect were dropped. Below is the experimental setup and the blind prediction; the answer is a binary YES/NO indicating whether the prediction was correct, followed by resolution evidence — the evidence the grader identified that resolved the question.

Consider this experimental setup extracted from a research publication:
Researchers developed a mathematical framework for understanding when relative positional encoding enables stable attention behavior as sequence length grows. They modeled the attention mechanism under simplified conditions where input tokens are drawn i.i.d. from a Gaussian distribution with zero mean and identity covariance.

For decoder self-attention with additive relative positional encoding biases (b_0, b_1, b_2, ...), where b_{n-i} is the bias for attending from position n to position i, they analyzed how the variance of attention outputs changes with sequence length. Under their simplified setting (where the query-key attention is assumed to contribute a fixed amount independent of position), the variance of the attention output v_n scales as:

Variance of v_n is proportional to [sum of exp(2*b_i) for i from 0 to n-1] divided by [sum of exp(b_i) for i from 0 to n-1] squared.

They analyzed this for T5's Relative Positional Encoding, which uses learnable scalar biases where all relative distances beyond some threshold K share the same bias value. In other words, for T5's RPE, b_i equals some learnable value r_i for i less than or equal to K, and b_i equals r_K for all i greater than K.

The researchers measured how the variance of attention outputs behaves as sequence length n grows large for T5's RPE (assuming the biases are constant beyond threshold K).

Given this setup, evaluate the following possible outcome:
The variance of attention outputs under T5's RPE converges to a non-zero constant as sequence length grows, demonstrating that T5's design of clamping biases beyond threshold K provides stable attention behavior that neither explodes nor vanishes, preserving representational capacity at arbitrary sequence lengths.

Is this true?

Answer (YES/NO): NO